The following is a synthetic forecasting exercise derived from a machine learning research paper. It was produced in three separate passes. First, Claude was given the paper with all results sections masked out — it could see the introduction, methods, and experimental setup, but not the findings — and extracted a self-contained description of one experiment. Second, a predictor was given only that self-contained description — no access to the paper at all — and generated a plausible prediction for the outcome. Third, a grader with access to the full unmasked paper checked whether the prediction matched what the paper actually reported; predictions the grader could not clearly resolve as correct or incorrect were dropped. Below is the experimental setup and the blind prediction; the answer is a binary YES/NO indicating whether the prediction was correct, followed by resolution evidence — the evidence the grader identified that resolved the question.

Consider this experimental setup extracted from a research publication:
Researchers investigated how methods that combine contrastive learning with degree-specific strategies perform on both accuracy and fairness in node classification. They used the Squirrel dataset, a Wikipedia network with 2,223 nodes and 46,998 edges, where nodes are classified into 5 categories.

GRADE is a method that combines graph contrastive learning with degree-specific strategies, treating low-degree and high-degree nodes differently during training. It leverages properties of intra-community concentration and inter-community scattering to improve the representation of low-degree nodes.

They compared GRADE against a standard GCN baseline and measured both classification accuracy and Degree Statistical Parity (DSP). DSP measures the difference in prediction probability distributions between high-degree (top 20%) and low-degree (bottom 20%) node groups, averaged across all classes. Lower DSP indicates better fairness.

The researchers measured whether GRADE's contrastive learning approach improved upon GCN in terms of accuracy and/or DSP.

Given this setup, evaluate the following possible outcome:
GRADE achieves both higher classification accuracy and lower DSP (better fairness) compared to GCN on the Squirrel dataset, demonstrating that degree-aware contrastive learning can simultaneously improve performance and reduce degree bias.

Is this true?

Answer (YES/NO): NO